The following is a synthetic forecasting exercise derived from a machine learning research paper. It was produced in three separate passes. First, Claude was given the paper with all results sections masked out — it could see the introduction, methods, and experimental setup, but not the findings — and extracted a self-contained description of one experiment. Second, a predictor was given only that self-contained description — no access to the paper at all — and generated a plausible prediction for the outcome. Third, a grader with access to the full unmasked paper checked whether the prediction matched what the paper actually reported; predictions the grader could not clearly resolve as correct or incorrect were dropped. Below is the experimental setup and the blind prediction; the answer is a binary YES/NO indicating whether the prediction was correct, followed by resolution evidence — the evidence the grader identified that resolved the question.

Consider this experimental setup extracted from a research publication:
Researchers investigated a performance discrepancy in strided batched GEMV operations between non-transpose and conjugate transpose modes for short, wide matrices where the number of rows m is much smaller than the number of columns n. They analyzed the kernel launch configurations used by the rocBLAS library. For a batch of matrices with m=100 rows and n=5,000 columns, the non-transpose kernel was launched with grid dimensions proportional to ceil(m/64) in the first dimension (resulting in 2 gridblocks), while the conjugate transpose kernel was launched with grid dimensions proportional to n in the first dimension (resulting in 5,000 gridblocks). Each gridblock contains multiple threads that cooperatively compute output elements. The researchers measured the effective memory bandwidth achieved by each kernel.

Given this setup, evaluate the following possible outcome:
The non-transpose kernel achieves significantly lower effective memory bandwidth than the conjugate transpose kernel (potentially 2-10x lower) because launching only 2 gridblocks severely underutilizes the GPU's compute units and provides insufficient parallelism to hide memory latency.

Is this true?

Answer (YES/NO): NO